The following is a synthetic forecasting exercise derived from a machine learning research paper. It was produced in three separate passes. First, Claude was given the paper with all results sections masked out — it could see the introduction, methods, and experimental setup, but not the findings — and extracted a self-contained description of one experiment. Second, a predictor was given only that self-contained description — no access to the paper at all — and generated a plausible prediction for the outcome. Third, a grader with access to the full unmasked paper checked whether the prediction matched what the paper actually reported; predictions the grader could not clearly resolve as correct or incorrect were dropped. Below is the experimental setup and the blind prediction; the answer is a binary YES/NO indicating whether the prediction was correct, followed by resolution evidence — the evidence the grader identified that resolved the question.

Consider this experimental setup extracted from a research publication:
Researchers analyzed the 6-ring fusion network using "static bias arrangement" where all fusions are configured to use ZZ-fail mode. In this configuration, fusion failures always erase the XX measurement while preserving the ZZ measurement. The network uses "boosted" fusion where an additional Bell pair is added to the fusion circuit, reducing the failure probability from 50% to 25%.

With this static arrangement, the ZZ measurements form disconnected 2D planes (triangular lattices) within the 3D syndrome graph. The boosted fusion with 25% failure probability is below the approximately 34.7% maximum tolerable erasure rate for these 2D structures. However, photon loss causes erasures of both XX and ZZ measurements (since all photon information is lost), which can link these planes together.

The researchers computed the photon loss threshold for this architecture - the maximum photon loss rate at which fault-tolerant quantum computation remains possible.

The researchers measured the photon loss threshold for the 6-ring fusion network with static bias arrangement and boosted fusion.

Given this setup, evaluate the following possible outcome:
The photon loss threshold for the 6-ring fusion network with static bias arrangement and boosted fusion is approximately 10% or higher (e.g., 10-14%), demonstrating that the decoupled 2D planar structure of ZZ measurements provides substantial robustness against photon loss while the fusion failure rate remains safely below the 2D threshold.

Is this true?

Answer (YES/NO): NO